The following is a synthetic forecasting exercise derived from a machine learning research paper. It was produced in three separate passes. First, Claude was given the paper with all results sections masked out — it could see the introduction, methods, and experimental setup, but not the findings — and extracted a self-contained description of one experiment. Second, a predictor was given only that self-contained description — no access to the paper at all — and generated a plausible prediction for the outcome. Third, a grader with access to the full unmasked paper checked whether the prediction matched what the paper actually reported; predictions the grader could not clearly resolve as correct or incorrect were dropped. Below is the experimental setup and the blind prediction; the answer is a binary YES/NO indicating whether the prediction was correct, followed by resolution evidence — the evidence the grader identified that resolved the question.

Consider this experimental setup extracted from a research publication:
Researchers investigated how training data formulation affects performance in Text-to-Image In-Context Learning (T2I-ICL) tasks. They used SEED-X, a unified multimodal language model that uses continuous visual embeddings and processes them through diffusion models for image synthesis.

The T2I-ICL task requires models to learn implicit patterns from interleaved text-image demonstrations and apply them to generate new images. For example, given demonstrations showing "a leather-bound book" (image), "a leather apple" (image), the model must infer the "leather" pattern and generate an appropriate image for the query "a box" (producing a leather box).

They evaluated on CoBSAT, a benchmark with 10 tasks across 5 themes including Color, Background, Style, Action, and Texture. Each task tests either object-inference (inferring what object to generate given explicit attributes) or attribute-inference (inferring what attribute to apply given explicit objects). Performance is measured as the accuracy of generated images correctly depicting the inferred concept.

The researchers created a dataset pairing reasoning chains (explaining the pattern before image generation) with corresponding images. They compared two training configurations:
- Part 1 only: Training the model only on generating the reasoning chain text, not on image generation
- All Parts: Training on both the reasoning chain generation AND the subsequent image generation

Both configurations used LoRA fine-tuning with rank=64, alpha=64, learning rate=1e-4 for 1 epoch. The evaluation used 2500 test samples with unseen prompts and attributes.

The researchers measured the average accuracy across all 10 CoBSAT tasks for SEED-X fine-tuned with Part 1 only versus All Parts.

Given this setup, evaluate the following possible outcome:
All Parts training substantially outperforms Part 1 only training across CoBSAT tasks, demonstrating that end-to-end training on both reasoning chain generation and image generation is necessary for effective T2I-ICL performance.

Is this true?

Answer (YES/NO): NO